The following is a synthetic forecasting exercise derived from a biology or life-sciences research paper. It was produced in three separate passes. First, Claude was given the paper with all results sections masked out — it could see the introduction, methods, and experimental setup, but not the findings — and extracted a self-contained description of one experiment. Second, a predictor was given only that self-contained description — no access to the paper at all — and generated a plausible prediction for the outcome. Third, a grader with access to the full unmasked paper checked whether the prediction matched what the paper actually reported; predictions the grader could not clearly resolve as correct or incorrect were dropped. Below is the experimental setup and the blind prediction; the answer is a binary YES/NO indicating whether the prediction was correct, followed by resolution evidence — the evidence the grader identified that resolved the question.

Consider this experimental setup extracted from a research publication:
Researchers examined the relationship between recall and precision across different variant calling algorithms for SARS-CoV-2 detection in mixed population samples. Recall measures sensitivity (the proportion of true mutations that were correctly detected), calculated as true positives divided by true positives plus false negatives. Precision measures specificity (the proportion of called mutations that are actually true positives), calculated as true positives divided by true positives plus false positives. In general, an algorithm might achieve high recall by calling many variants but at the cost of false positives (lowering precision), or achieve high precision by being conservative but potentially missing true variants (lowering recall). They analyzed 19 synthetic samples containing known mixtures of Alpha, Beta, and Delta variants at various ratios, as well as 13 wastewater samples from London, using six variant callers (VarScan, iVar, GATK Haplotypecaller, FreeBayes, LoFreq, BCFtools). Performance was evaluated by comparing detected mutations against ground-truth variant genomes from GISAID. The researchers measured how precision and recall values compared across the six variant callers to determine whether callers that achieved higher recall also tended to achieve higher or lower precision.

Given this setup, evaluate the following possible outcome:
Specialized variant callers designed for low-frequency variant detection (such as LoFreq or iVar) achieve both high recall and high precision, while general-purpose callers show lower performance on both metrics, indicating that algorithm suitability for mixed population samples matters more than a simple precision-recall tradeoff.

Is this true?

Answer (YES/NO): NO